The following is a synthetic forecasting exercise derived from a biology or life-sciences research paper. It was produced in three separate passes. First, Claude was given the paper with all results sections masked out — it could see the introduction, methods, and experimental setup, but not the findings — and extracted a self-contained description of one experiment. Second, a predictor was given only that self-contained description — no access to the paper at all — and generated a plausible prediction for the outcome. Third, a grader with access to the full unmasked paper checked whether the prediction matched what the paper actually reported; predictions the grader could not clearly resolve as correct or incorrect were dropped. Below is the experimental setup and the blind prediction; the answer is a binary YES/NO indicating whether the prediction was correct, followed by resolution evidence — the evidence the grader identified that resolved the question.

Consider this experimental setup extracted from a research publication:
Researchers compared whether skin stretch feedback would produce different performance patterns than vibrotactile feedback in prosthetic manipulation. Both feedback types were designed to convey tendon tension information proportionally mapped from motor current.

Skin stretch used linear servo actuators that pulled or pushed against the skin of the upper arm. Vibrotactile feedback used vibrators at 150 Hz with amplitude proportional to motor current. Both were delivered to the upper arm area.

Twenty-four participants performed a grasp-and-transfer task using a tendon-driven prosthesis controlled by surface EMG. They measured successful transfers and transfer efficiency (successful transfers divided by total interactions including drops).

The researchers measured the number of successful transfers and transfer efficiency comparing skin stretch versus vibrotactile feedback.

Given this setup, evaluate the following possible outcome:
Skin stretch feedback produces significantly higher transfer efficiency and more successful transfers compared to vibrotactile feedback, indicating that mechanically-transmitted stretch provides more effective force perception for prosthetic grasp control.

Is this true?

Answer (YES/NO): NO